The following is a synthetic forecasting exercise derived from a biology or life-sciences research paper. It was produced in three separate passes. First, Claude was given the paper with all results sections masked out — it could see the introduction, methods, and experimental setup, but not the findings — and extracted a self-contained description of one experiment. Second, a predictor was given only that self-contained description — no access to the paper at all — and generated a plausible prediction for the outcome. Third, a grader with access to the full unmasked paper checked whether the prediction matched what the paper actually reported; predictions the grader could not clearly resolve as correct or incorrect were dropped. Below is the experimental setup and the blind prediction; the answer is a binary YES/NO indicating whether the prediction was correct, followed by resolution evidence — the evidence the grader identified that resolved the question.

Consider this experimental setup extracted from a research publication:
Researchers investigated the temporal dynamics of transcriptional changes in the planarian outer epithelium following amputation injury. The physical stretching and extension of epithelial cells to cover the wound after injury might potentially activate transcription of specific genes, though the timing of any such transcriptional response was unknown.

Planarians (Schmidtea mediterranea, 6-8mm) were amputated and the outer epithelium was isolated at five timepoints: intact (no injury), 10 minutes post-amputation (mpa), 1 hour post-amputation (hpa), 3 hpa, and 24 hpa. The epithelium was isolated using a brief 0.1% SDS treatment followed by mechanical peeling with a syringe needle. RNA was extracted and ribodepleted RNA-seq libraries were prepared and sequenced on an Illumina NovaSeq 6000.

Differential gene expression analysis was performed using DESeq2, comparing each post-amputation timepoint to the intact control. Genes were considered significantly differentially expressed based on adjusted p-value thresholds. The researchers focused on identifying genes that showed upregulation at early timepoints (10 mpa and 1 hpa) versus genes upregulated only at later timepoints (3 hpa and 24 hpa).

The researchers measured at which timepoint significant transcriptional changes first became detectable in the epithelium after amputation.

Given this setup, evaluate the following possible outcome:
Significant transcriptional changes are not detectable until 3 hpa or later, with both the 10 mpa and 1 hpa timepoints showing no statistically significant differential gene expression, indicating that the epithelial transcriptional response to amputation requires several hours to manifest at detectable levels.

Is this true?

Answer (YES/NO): NO